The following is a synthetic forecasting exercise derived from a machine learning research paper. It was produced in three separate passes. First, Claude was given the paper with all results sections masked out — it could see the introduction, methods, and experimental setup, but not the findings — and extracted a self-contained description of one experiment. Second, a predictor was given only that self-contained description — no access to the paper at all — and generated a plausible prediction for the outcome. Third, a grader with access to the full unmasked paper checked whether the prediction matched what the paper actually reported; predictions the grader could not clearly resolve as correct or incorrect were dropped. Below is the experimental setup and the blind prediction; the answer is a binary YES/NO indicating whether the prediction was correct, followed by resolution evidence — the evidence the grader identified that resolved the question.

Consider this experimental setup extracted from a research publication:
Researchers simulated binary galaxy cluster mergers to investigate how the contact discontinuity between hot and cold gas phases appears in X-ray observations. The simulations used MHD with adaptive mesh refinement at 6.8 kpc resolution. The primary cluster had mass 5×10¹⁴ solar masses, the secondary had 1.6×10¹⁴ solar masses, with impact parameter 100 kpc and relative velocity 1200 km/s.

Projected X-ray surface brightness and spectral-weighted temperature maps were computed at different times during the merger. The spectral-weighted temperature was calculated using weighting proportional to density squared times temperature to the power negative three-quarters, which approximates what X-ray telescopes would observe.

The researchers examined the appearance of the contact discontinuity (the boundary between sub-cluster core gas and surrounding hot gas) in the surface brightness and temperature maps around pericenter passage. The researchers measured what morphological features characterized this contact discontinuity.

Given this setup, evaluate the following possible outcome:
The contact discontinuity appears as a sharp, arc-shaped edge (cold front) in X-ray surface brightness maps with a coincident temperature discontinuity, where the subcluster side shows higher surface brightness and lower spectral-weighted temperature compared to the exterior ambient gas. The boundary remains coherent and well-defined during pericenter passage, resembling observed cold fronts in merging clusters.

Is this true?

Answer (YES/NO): NO